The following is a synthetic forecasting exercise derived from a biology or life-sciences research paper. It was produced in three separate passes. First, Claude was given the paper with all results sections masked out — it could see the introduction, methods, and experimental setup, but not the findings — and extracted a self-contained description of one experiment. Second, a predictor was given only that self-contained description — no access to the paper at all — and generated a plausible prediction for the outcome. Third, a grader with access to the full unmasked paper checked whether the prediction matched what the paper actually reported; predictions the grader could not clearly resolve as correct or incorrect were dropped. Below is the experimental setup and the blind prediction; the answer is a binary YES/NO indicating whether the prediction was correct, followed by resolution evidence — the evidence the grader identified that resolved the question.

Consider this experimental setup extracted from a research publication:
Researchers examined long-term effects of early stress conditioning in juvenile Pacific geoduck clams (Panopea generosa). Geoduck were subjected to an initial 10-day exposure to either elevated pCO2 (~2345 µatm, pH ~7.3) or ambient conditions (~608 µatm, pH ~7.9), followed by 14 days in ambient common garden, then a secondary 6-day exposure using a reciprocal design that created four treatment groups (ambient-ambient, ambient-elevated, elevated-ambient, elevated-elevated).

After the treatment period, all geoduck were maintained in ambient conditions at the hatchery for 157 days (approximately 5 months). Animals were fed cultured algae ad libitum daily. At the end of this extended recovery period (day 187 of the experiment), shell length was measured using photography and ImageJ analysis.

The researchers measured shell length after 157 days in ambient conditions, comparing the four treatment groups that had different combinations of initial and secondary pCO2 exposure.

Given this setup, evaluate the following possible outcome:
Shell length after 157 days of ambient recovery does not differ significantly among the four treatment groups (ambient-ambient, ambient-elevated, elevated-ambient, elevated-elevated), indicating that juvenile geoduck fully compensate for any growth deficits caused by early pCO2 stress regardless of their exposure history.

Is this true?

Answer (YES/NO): NO